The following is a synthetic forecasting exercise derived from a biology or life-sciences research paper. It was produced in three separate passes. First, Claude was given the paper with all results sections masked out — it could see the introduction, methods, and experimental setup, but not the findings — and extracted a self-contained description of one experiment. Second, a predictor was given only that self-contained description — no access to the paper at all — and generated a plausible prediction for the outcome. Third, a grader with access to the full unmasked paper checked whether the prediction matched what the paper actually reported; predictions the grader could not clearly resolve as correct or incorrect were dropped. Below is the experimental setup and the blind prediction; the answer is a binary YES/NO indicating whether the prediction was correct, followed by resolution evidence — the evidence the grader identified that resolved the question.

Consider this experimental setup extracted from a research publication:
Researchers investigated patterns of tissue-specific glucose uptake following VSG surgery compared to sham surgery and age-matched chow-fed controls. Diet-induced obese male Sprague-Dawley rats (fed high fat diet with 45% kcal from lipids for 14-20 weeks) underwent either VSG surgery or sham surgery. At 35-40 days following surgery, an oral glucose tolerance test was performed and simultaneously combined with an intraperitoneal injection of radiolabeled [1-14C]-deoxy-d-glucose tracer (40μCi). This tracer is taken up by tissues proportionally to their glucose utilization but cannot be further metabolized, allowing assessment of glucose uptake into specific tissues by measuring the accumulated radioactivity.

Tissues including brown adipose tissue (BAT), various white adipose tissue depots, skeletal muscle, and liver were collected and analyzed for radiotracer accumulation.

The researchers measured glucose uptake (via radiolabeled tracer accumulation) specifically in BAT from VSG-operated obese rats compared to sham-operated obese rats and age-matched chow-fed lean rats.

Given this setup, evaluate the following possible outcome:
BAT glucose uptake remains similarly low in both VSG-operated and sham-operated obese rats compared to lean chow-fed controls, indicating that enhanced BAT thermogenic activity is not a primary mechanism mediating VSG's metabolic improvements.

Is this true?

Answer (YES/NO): NO